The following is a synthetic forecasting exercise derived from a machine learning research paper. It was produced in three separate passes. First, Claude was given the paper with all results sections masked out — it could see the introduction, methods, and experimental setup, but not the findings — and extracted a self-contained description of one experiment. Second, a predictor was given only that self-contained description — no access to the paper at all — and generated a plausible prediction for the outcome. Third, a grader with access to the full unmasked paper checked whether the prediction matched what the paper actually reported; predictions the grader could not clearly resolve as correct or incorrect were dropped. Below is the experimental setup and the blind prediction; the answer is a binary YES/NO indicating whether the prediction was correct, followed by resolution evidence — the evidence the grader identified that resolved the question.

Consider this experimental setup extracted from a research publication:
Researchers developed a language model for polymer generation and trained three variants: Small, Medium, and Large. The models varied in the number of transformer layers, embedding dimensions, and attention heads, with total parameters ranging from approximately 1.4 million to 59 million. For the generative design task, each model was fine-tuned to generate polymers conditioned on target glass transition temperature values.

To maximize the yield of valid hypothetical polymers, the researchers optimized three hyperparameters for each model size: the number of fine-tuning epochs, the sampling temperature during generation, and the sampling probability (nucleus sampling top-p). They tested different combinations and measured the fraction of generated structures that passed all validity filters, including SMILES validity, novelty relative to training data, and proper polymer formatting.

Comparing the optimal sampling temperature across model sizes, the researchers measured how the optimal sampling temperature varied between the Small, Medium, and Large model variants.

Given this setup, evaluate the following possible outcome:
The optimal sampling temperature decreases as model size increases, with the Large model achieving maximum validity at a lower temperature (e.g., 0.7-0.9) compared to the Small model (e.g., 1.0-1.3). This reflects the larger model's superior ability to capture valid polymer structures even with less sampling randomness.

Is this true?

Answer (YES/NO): NO